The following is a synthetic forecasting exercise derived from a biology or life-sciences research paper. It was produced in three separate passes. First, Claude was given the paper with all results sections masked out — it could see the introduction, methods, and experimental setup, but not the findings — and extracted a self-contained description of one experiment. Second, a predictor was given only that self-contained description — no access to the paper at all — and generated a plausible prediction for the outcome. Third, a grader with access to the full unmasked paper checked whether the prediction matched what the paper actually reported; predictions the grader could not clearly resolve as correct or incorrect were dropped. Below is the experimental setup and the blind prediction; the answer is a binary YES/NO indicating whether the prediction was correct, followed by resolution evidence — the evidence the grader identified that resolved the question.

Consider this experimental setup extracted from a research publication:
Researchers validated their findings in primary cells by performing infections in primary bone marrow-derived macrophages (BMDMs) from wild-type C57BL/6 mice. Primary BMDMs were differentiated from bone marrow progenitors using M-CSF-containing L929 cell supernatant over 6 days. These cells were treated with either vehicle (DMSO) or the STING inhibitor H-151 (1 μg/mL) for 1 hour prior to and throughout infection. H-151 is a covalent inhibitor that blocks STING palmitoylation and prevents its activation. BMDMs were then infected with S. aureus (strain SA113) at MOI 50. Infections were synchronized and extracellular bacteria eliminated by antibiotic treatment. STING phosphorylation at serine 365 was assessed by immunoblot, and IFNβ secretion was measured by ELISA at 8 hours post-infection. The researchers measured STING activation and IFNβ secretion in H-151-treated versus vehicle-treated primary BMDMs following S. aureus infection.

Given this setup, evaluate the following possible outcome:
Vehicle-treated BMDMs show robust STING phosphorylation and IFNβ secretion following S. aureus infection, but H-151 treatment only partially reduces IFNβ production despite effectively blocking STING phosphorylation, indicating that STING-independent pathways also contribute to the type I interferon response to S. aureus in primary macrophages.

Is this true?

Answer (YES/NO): NO